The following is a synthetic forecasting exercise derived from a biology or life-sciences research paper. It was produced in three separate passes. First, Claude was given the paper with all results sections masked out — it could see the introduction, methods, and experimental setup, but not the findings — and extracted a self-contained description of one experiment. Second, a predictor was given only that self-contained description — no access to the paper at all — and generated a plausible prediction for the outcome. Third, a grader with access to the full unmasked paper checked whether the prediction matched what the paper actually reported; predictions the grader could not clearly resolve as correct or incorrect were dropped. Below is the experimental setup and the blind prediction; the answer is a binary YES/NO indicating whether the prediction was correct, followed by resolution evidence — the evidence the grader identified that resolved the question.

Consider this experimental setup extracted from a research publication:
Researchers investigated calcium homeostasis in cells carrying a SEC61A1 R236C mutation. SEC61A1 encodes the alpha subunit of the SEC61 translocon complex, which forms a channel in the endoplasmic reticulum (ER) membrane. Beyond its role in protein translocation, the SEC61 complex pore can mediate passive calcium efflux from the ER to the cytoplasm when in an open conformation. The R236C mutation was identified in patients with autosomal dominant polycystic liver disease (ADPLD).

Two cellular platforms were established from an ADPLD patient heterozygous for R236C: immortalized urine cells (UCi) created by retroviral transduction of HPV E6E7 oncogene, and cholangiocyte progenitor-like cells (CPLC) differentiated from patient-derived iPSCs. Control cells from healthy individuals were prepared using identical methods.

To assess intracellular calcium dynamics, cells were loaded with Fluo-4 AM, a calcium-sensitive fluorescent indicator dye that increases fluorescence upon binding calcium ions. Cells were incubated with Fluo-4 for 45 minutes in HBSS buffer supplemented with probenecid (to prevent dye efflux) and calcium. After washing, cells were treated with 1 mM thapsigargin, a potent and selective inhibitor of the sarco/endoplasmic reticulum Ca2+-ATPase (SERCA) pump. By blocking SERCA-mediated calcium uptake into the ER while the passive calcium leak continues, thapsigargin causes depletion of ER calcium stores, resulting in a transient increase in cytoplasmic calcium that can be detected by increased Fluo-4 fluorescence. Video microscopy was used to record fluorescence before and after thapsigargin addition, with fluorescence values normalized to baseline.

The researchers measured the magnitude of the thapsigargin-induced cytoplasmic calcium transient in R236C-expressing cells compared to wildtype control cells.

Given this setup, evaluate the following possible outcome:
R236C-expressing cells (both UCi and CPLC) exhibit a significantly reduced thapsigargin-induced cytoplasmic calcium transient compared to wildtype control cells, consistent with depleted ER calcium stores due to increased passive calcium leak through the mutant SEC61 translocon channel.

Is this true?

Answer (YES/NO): YES